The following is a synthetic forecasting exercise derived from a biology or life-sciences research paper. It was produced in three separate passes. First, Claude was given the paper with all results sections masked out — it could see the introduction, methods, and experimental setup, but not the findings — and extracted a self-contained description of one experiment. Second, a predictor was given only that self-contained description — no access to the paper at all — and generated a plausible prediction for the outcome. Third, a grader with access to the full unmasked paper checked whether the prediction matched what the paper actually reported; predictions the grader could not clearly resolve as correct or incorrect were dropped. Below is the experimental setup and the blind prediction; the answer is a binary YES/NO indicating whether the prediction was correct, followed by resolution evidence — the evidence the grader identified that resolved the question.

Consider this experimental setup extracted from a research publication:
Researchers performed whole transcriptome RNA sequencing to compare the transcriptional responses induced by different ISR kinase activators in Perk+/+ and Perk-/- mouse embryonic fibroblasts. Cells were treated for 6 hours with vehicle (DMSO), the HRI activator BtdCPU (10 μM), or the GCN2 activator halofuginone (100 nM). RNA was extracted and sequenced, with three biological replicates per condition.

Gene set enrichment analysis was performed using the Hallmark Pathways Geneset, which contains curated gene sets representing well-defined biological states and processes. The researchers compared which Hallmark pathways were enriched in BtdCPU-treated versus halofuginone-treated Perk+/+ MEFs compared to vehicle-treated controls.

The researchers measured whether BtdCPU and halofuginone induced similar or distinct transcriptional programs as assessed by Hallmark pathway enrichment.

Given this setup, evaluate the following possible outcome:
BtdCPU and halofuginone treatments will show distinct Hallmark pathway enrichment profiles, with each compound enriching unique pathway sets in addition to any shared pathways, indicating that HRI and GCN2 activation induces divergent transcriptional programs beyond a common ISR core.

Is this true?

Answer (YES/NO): YES